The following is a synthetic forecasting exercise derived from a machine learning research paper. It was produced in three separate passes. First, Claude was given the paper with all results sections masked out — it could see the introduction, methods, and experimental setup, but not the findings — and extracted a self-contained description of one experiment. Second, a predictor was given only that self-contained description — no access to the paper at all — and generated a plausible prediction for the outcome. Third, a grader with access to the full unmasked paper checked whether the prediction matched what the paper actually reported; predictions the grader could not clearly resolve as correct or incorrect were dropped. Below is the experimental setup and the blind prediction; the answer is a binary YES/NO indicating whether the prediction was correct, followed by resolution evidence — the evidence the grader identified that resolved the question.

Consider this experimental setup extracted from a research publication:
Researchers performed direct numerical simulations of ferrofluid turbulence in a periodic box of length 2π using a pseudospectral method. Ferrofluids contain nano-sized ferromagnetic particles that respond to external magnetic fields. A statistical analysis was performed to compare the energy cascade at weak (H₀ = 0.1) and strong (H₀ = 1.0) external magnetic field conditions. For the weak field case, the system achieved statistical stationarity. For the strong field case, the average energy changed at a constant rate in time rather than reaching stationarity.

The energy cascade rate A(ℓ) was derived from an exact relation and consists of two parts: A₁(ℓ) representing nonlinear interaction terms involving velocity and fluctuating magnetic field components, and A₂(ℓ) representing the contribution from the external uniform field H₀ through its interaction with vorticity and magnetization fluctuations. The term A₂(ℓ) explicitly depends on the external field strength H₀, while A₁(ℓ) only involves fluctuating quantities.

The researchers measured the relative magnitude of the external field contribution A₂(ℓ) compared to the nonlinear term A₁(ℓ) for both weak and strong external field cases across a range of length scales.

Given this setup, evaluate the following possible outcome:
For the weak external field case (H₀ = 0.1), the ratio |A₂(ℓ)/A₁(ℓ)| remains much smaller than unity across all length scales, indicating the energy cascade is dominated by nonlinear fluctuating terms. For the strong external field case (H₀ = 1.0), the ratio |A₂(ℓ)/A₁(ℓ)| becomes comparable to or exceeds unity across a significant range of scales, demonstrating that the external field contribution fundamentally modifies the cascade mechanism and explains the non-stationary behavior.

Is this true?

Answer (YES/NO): NO